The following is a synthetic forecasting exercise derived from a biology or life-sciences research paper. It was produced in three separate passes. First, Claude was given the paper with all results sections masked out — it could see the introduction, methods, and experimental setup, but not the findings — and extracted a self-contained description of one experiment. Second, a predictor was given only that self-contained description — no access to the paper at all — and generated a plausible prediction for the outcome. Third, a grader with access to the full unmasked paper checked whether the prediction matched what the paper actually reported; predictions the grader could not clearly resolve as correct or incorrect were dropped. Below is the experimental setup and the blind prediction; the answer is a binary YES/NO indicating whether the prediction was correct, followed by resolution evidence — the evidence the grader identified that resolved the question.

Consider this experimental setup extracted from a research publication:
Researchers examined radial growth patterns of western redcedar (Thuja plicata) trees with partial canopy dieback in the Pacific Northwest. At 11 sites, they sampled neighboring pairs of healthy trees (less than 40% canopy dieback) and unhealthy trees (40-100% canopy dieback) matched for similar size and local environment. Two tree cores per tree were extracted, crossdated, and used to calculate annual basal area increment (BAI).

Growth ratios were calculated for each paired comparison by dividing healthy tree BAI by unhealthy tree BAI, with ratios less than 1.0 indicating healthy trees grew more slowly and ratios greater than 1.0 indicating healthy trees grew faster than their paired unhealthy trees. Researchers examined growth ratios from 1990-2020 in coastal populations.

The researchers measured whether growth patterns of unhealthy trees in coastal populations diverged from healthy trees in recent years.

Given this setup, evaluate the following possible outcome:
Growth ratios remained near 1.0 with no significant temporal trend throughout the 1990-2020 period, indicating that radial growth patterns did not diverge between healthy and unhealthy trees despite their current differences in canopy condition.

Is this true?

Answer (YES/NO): NO